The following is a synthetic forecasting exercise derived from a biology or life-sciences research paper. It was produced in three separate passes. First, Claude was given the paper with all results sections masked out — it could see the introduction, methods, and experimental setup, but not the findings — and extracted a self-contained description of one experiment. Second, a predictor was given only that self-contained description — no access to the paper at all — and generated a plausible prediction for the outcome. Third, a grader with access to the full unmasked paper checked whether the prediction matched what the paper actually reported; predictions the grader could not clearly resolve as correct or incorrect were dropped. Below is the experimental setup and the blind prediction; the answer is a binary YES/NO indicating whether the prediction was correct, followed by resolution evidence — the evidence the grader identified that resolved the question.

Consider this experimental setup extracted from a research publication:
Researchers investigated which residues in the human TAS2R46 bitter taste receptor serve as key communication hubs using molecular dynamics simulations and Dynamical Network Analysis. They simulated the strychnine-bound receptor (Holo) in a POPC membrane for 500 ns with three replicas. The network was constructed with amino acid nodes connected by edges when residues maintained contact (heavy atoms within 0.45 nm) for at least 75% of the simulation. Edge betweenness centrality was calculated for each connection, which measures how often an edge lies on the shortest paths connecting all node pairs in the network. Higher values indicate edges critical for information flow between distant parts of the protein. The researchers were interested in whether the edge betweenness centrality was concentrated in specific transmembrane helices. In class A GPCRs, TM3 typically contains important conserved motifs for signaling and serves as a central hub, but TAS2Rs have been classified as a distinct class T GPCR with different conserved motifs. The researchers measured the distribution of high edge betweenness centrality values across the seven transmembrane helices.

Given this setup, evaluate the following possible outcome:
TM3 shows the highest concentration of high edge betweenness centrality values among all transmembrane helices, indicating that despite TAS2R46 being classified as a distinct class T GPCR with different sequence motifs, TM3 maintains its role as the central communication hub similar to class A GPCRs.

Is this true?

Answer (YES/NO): NO